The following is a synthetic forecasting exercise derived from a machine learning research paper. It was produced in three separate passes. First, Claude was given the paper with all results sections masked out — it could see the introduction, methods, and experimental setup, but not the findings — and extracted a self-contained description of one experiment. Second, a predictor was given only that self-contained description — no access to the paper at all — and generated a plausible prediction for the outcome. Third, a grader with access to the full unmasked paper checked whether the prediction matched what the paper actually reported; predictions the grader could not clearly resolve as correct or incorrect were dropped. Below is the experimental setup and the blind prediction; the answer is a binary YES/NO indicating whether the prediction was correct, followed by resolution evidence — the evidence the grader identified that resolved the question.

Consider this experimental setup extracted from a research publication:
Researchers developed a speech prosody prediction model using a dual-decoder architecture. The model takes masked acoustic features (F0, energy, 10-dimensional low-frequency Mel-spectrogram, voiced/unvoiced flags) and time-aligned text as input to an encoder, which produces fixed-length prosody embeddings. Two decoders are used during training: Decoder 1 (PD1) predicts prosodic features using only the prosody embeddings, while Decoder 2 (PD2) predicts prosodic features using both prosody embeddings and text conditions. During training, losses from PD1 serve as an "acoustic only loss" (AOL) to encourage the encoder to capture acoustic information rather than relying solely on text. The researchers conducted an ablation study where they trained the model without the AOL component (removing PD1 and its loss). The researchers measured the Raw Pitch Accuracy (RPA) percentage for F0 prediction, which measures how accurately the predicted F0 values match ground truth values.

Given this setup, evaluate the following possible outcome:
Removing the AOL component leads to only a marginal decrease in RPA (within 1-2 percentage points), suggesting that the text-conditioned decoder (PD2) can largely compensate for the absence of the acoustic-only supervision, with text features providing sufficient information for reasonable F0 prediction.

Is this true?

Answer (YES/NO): NO